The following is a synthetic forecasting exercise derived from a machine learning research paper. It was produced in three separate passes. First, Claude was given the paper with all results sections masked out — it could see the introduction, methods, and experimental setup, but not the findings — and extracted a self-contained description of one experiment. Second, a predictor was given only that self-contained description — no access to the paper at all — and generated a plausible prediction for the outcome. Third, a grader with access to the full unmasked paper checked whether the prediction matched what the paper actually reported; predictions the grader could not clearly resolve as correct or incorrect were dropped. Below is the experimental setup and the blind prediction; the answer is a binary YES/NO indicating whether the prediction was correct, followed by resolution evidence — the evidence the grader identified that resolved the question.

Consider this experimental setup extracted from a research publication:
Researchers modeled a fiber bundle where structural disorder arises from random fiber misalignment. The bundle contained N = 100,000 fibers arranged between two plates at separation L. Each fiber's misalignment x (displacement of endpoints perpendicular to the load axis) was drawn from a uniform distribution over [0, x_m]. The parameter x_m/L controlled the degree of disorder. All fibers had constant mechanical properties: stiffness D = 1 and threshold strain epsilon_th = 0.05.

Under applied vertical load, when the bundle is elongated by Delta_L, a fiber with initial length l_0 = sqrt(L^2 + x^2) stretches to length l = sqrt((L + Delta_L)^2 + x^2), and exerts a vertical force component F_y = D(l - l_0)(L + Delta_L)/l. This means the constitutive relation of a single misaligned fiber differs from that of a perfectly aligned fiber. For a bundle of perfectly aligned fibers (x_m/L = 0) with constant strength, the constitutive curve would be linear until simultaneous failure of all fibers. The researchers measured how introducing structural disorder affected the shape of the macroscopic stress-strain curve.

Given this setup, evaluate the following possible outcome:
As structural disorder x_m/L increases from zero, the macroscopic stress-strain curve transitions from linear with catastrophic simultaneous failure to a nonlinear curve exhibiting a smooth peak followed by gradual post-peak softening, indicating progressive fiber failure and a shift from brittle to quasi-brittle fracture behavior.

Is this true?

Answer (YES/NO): NO